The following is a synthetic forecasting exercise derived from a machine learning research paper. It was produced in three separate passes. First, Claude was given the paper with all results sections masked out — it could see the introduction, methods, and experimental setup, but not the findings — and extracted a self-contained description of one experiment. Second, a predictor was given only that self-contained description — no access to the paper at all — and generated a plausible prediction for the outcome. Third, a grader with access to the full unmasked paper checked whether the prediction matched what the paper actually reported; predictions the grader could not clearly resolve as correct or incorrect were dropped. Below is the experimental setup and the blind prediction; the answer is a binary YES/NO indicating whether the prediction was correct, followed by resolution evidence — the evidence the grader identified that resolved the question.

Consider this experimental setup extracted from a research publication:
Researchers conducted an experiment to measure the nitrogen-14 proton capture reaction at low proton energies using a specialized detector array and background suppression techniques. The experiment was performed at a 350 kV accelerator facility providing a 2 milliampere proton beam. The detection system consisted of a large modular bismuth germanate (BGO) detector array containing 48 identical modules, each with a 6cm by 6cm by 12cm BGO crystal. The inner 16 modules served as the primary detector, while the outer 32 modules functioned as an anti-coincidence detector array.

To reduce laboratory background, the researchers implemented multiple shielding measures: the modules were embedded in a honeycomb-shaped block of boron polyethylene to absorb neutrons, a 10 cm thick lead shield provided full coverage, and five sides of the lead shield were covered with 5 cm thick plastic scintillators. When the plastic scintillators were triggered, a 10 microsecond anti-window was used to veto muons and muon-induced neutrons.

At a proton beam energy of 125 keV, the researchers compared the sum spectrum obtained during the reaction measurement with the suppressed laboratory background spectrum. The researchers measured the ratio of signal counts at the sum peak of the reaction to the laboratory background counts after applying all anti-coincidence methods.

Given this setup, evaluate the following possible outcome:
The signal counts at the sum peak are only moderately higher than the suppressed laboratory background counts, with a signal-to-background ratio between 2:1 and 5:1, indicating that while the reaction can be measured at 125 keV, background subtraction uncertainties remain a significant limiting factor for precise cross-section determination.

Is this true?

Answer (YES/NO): NO